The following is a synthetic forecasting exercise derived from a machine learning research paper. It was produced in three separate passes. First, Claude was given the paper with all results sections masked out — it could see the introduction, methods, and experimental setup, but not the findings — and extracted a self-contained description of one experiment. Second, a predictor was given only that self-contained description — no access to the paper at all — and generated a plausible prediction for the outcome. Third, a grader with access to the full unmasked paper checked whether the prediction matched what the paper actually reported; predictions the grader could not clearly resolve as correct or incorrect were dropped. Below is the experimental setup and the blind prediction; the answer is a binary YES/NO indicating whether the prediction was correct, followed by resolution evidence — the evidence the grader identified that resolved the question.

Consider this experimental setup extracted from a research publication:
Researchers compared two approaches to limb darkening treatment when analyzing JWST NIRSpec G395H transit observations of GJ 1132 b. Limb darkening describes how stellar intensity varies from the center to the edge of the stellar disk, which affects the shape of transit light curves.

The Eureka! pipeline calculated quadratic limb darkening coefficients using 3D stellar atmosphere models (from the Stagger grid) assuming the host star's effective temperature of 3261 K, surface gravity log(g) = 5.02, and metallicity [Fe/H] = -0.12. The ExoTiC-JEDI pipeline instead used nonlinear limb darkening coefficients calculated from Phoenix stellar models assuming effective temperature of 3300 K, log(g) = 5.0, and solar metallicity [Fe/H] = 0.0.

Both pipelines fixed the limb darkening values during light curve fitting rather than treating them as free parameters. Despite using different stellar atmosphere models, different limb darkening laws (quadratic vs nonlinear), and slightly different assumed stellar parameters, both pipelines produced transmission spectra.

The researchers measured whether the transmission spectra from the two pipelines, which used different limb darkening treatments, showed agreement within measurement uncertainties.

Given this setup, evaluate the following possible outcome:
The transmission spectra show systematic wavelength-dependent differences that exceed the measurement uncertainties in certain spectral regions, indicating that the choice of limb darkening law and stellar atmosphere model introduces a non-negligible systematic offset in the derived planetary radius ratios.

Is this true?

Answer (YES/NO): NO